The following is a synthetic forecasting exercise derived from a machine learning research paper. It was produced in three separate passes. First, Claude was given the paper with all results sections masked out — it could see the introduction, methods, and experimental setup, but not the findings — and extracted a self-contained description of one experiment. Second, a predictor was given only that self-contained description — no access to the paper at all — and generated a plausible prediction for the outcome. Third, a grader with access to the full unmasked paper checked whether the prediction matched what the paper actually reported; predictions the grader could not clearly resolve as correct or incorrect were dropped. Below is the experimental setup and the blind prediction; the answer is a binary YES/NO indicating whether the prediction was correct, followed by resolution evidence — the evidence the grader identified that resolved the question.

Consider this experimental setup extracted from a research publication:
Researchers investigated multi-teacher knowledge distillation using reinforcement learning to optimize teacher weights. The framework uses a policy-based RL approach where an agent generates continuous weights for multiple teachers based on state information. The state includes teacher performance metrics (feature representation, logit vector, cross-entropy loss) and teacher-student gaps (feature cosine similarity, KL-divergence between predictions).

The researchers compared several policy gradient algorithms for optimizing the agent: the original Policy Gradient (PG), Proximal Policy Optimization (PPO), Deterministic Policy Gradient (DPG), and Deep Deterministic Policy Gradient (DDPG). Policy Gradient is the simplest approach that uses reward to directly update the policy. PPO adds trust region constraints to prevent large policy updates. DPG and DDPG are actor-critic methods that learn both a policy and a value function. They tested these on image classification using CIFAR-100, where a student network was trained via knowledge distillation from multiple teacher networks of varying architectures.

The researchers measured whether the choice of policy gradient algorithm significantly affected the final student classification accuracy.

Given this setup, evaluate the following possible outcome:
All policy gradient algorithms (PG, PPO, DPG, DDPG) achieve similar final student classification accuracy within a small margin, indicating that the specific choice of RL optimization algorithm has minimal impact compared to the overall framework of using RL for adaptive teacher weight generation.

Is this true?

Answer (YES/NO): YES